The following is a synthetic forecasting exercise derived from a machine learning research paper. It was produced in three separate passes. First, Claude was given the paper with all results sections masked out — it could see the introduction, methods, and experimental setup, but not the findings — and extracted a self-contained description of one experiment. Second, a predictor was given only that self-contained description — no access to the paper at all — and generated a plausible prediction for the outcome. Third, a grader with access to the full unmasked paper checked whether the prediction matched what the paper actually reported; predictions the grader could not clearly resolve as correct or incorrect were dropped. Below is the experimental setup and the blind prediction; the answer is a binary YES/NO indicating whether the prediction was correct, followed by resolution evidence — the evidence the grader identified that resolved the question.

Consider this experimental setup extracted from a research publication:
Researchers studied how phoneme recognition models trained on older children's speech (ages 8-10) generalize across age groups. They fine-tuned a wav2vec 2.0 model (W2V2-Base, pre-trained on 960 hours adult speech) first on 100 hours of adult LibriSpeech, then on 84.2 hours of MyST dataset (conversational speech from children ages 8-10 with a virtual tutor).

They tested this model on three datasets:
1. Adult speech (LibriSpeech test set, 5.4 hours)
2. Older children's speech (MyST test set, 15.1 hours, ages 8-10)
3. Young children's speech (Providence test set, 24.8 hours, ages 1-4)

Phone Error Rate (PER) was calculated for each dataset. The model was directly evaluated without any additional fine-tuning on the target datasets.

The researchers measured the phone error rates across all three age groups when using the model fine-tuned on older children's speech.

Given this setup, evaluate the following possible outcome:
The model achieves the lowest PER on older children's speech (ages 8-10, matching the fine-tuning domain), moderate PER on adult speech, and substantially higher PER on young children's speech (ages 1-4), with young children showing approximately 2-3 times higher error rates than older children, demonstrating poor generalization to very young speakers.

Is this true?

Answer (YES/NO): NO